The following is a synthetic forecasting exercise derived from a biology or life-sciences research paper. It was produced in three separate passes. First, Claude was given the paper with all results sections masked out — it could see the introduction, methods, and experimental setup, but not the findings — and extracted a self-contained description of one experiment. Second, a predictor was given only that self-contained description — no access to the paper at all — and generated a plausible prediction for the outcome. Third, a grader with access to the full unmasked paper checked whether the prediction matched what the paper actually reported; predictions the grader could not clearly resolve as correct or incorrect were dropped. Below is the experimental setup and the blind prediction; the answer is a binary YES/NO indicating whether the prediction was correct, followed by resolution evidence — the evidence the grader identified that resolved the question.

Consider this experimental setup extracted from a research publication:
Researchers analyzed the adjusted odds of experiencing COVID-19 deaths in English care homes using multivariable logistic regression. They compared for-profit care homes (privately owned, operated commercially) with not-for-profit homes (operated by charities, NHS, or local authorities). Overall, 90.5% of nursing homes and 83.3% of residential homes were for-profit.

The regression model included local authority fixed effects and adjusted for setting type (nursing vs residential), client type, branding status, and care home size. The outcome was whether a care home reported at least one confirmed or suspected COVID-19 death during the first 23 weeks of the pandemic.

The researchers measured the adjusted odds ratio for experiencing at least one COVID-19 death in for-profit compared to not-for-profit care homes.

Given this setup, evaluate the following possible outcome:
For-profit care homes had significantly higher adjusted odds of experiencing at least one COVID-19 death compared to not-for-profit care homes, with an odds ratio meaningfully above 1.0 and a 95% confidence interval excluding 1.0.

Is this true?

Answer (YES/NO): NO